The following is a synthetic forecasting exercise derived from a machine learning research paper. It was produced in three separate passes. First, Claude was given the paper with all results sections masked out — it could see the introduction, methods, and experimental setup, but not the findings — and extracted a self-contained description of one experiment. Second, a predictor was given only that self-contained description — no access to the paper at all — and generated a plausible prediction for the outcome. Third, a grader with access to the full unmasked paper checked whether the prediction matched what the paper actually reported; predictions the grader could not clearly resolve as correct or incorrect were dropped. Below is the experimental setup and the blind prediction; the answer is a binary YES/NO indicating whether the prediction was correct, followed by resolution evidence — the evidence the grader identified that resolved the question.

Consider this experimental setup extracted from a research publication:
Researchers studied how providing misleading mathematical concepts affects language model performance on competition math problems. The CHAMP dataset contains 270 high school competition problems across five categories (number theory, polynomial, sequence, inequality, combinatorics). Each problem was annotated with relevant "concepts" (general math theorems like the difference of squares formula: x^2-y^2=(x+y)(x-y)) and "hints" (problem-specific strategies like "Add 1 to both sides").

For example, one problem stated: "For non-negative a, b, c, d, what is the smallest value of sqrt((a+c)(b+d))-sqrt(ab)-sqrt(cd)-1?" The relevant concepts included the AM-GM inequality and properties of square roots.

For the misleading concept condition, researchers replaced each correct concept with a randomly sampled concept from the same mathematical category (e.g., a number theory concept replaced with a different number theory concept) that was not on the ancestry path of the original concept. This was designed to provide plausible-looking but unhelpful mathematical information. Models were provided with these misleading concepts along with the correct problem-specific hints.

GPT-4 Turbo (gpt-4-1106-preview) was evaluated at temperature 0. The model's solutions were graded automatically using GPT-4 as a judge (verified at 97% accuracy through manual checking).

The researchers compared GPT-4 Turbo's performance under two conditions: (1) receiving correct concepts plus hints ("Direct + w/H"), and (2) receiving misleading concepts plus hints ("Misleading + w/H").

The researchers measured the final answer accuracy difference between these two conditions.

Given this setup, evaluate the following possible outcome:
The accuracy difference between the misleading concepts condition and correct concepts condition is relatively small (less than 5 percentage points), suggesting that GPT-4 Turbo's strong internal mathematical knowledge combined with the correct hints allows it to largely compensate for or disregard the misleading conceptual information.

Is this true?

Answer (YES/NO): NO